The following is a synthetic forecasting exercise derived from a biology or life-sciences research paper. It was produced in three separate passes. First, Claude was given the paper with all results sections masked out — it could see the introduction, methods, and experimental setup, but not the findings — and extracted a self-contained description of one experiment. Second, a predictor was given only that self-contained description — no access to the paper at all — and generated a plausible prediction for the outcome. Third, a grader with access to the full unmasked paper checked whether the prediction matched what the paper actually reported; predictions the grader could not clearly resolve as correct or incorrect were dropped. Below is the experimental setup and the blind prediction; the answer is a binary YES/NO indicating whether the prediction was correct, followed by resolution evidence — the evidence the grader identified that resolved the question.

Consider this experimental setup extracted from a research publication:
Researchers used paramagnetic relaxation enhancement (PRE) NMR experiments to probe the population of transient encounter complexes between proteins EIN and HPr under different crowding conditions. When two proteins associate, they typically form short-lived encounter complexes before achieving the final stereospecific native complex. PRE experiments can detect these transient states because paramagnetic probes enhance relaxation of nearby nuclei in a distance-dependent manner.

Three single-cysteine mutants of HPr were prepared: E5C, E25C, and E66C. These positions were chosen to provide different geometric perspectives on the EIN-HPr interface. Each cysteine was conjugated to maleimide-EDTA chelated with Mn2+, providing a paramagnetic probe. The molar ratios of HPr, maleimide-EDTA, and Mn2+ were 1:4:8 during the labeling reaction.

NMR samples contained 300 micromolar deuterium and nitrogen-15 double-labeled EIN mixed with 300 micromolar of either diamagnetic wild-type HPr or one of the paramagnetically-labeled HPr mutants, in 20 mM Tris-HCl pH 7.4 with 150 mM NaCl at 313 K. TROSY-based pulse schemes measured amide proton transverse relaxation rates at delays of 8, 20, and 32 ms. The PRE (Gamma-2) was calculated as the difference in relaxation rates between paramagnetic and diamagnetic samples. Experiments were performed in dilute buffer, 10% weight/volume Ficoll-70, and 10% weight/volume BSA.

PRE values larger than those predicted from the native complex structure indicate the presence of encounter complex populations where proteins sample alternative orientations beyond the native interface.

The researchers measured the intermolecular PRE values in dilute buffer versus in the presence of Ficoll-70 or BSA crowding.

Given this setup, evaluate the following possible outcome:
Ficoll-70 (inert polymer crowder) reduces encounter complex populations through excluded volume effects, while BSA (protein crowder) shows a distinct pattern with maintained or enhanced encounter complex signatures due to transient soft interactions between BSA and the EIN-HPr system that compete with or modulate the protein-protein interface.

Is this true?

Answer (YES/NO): NO